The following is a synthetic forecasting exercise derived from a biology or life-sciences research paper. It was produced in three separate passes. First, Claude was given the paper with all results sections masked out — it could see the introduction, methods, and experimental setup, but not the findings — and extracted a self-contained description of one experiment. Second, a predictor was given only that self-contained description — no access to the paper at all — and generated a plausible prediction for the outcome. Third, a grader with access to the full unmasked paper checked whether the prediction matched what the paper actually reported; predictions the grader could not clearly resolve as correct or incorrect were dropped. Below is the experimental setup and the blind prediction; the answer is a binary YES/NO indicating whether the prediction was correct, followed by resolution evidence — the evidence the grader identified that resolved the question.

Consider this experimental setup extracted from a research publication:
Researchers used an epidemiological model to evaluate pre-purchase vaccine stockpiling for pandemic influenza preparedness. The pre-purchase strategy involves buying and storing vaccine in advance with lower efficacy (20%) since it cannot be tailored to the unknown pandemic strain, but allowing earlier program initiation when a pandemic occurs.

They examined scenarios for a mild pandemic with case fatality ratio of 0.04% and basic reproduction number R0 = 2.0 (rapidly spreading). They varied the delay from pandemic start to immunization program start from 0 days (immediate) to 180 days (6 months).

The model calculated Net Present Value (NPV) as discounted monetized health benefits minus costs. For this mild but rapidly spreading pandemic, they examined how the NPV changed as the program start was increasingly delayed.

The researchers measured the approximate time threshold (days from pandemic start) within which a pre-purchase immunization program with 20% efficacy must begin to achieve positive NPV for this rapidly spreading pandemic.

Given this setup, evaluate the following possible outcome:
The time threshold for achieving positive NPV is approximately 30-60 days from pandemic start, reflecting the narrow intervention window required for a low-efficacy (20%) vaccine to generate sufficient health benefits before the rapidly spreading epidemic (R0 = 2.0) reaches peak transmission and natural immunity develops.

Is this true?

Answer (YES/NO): NO